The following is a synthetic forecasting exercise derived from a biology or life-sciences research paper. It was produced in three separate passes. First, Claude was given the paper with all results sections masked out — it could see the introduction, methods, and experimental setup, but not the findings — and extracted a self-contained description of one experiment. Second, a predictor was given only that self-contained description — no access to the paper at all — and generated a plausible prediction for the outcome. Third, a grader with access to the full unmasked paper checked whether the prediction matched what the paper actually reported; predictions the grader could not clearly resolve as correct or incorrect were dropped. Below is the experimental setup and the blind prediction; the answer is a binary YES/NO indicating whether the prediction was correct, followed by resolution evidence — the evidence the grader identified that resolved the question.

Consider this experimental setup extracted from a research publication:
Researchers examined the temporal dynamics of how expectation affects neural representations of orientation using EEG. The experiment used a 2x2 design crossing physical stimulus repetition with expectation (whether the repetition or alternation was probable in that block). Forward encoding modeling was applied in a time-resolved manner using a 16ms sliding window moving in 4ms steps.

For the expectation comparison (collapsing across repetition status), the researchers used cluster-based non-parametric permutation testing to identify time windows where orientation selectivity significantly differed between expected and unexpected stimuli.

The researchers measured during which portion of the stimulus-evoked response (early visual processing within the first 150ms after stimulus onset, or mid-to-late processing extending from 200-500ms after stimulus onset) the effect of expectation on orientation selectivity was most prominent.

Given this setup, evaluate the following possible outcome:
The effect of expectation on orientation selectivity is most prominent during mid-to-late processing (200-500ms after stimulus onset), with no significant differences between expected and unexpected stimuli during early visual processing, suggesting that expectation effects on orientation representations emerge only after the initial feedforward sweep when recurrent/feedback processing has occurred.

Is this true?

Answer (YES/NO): NO